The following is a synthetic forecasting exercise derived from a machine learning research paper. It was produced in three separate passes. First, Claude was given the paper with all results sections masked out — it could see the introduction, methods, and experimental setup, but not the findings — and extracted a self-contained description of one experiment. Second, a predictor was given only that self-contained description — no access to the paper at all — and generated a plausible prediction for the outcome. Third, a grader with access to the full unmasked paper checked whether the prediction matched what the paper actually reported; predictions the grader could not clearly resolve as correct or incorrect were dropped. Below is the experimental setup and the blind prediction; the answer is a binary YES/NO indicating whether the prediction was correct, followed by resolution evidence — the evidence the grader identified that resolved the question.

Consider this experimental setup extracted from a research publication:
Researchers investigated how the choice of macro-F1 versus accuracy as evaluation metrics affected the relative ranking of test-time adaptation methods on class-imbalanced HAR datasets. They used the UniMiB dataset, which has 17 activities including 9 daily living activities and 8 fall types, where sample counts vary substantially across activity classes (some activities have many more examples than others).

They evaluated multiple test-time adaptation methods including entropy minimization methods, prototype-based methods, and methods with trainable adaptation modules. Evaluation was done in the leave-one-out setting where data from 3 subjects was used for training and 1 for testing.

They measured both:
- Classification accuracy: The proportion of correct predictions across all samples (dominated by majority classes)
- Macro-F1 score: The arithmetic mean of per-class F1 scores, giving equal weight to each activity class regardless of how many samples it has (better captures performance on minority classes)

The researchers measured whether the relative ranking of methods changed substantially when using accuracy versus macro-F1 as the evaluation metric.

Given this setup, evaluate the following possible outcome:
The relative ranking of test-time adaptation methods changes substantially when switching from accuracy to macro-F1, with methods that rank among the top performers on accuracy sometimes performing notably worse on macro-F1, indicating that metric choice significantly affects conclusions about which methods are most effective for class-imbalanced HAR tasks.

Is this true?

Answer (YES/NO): YES